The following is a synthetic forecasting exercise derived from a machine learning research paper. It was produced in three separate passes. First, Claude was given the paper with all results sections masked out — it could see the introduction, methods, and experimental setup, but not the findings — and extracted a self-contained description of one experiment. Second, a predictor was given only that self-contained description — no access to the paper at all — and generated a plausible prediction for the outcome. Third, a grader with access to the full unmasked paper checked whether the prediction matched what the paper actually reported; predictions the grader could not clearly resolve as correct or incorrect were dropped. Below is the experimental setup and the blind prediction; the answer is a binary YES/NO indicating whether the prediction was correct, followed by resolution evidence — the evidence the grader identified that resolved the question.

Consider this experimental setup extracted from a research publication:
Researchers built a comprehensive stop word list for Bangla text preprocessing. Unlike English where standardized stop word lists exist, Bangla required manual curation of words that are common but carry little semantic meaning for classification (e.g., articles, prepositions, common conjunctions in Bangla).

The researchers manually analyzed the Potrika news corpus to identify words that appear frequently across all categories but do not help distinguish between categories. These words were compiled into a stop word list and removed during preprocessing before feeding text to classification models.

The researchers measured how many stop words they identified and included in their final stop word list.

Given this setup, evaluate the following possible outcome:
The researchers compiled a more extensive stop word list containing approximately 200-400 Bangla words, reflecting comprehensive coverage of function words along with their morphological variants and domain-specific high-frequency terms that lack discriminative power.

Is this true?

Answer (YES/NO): NO